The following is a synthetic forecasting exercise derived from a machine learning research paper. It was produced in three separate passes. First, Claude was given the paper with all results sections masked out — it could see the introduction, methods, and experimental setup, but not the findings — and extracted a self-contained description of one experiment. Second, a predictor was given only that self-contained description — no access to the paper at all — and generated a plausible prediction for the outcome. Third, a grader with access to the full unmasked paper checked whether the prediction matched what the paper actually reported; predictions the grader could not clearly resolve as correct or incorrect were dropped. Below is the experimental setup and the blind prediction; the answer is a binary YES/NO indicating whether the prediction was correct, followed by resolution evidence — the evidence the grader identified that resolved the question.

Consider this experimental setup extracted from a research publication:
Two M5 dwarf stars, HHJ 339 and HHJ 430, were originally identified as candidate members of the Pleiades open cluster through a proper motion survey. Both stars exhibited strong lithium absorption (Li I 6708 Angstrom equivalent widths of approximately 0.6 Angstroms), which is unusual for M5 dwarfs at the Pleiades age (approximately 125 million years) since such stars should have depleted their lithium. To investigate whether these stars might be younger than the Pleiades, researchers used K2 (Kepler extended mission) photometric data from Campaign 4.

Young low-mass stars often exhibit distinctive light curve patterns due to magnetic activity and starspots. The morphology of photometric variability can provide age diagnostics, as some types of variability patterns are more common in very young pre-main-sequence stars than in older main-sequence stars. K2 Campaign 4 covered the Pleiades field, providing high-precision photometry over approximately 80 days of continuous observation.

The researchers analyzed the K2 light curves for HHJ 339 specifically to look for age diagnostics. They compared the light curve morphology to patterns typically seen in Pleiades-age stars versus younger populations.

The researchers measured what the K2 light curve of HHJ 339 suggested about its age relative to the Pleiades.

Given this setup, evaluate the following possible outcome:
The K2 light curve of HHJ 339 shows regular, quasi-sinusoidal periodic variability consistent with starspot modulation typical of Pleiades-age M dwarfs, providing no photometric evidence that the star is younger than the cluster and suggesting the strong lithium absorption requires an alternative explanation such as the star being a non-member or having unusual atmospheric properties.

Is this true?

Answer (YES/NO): NO